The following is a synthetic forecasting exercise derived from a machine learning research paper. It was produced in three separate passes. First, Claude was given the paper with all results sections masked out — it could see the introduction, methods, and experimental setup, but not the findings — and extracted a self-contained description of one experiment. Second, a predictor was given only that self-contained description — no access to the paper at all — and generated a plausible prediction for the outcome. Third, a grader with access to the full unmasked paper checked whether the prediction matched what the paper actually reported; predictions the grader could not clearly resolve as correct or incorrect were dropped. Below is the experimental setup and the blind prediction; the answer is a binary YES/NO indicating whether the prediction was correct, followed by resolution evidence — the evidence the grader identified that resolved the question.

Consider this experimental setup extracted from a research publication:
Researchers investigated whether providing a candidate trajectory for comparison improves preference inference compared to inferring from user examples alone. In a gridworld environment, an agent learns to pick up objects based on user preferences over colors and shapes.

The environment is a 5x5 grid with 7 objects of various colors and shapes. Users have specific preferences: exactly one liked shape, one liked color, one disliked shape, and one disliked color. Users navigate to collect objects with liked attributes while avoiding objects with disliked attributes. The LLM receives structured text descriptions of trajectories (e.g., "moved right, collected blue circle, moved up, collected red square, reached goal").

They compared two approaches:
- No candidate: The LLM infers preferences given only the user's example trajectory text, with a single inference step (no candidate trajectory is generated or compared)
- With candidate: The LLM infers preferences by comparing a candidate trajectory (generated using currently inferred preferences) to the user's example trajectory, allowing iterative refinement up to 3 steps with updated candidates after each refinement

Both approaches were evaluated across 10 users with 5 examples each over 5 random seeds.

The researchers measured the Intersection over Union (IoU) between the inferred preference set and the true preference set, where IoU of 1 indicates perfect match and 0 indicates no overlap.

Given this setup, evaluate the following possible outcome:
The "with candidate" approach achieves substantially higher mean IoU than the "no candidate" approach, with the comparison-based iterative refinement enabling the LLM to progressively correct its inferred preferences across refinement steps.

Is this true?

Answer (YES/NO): NO